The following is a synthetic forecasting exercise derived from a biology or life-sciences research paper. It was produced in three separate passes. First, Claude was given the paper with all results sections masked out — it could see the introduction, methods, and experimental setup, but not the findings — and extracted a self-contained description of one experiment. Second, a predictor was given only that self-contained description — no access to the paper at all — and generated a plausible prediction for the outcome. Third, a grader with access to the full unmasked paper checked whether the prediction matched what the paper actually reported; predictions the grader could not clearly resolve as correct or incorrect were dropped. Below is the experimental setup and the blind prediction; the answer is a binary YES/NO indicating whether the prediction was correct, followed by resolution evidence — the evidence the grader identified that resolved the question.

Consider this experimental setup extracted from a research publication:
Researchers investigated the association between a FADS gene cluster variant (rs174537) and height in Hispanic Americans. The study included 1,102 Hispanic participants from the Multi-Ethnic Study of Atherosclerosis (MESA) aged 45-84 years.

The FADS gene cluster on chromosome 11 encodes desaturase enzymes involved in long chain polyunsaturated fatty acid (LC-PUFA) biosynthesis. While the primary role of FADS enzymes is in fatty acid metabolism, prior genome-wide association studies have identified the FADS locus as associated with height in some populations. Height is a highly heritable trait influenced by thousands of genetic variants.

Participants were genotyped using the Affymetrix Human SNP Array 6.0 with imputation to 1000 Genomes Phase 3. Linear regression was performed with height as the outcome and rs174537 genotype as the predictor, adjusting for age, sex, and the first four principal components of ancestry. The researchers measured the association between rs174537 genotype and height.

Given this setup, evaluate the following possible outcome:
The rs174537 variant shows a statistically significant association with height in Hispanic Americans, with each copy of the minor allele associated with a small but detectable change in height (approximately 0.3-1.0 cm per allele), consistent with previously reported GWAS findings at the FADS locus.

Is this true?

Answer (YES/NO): NO